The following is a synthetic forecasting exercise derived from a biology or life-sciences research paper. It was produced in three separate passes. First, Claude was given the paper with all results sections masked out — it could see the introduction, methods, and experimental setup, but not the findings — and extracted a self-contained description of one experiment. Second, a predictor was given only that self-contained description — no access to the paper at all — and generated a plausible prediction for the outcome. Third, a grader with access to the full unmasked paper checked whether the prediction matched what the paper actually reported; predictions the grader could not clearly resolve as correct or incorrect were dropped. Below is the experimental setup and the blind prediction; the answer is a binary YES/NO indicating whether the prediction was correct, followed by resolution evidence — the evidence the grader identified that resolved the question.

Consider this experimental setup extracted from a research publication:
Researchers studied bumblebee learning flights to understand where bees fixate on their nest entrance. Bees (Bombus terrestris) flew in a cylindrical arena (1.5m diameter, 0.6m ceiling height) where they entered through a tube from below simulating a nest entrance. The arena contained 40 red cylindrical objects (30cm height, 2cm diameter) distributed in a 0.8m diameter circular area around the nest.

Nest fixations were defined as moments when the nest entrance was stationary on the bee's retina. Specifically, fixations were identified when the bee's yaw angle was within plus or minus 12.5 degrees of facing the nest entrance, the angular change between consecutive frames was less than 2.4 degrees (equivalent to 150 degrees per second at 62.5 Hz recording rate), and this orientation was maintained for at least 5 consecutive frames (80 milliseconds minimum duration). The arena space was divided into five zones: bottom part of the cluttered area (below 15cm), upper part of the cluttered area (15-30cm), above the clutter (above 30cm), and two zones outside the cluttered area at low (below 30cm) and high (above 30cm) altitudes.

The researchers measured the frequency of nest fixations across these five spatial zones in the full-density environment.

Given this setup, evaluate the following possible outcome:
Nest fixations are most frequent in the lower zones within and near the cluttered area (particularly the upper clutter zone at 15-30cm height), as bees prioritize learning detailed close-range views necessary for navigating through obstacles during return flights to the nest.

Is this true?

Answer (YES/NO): NO